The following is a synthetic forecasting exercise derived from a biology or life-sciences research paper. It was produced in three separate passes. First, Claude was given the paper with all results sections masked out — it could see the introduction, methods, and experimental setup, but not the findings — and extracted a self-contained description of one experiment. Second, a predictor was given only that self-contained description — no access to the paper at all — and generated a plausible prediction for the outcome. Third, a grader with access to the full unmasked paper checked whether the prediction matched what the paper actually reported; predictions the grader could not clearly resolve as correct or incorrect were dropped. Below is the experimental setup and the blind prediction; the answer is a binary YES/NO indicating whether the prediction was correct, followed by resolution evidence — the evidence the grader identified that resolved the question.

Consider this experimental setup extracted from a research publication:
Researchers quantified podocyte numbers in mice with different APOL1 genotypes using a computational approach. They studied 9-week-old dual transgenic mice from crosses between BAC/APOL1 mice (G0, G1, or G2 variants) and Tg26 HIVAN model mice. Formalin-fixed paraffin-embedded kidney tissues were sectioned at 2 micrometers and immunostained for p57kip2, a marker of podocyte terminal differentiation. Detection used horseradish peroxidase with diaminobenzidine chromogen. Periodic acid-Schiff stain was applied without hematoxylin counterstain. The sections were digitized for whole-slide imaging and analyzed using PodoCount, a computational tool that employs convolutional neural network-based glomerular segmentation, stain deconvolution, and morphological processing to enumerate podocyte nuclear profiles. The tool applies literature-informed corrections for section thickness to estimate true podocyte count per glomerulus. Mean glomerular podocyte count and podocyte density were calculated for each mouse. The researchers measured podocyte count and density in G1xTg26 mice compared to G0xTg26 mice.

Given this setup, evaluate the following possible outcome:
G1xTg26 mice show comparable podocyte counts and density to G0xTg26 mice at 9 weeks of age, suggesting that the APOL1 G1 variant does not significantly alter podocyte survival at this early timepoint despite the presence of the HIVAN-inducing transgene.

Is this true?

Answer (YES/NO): NO